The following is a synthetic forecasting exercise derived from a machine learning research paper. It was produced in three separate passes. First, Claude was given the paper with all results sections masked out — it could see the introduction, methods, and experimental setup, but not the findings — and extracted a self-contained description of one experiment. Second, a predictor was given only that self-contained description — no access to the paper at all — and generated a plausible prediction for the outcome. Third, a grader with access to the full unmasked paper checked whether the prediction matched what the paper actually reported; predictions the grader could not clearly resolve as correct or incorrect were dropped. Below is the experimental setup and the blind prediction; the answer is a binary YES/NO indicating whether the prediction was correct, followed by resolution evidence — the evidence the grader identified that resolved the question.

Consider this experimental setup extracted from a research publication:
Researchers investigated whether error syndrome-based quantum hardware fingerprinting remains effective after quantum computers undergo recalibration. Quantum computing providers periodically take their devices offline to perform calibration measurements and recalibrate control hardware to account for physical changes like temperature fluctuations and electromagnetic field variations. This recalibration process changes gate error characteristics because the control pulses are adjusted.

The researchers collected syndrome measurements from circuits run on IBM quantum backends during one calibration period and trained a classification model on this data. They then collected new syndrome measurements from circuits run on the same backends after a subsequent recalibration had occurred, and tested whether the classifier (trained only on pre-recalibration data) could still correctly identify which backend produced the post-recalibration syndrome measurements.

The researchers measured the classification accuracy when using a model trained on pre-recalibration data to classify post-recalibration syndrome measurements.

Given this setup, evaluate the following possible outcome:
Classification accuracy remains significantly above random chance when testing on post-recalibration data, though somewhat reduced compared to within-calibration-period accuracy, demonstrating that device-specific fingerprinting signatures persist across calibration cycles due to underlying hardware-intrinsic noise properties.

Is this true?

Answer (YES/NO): NO